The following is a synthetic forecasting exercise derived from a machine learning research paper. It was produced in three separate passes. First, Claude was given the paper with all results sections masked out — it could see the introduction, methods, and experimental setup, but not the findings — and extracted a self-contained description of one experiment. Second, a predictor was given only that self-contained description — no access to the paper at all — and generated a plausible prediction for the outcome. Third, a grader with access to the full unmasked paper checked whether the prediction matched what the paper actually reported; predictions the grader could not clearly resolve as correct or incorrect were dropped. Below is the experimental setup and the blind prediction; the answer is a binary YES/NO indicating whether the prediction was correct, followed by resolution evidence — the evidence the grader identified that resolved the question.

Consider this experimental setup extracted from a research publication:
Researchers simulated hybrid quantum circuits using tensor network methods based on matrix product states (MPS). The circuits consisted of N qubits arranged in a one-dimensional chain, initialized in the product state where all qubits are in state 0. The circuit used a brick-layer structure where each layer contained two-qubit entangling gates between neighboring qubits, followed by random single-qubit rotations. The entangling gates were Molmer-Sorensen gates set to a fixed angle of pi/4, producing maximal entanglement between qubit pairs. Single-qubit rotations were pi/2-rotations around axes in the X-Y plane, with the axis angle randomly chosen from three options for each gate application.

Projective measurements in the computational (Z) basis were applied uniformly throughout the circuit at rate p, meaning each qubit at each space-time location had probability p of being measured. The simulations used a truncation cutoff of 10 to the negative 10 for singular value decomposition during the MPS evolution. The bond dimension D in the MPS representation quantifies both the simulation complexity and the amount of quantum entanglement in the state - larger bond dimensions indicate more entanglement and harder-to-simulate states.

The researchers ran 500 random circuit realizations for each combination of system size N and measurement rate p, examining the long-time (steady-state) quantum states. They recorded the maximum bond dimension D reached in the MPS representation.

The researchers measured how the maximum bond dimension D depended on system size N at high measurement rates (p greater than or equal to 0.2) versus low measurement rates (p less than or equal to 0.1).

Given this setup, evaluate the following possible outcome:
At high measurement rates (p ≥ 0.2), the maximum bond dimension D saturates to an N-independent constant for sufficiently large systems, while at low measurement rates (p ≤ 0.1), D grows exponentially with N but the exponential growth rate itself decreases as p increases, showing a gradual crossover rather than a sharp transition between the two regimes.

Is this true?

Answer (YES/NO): NO